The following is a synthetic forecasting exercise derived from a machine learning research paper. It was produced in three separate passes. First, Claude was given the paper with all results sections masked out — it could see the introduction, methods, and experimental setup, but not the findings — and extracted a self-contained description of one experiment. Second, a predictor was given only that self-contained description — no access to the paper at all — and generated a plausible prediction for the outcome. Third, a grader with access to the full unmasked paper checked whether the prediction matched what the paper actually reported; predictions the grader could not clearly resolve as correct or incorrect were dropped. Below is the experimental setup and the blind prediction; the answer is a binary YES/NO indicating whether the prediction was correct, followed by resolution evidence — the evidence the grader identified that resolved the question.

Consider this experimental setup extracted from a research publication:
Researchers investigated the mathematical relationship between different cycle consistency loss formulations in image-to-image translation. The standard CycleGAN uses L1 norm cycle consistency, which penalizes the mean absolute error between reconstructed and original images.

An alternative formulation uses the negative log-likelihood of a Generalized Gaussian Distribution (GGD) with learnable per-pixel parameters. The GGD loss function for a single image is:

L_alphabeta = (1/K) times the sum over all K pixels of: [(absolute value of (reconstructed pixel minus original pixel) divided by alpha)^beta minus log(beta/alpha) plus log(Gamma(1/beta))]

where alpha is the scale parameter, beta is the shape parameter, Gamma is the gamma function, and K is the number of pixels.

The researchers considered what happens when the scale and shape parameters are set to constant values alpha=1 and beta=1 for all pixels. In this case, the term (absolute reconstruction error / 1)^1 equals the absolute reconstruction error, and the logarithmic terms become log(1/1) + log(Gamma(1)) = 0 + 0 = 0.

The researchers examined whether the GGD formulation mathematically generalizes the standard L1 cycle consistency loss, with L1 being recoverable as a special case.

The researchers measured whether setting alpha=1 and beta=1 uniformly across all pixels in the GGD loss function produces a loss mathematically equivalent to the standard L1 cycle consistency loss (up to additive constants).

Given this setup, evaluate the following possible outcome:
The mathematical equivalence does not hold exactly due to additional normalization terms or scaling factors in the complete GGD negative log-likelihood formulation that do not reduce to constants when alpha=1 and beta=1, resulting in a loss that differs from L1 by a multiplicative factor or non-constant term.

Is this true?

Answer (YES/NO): NO